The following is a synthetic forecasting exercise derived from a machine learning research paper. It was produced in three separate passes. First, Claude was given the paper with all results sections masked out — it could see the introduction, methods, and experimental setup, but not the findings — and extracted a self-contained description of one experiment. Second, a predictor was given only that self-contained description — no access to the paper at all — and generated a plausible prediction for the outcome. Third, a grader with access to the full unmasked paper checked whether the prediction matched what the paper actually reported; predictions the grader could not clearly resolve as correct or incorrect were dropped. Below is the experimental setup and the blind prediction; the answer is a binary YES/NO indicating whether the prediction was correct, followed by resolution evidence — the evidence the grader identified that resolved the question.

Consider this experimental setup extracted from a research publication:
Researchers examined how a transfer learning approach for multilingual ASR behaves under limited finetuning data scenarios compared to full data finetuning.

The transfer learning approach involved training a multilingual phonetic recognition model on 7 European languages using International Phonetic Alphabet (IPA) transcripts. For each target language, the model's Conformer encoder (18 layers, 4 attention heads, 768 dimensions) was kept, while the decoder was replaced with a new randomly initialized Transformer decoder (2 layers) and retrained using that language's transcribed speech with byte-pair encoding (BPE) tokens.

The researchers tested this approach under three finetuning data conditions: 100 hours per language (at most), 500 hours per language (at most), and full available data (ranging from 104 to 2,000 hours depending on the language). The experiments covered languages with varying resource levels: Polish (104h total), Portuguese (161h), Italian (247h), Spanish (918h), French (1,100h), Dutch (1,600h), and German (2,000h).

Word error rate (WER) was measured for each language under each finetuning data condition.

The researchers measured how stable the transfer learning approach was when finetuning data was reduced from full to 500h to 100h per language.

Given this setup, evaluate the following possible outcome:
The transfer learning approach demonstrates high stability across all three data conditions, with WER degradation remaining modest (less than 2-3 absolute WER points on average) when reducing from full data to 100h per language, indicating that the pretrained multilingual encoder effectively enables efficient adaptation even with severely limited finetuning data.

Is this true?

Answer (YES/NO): NO